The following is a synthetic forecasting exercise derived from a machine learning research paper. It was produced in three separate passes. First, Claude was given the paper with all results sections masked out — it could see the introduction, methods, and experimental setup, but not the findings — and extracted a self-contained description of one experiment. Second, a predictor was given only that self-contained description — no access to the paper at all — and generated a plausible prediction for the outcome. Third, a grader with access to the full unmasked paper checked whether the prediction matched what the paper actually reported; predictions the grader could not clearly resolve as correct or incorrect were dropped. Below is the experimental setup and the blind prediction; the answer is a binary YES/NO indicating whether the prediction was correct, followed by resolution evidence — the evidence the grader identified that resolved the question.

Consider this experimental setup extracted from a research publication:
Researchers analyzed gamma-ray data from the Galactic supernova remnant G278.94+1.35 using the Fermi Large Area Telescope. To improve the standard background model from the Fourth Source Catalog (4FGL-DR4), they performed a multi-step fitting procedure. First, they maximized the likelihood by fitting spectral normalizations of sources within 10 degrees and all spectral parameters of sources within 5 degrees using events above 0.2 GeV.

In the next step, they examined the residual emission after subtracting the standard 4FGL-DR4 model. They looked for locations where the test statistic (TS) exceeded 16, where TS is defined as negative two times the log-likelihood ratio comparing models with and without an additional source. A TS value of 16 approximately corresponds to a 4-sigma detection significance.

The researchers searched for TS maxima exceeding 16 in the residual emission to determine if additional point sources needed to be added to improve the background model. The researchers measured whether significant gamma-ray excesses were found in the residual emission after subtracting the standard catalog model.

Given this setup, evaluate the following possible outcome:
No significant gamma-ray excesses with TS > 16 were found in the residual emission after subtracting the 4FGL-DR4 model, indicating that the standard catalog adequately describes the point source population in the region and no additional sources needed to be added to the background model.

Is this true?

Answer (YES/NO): NO